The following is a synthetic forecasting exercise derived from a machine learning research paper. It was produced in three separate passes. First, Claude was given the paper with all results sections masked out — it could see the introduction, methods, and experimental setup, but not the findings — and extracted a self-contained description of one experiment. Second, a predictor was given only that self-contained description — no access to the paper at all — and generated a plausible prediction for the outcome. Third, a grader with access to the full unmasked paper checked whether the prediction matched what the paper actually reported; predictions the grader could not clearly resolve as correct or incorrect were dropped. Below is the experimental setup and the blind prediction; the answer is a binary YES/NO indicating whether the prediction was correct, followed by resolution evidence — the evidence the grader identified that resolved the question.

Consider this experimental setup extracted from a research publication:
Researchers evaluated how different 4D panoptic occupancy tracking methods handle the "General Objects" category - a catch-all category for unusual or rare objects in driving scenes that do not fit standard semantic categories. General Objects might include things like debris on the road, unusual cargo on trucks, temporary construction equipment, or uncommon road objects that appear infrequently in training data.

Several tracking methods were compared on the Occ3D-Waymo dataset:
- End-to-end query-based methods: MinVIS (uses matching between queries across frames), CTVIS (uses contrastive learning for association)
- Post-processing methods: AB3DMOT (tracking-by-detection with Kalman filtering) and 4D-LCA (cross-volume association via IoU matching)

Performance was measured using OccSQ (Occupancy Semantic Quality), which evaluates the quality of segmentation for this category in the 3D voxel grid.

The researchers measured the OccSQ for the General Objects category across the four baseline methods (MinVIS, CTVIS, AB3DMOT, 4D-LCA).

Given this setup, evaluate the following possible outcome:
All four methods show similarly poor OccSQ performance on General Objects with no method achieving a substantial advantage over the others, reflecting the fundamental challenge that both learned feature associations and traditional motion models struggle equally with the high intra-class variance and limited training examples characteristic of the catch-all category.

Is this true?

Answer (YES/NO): NO